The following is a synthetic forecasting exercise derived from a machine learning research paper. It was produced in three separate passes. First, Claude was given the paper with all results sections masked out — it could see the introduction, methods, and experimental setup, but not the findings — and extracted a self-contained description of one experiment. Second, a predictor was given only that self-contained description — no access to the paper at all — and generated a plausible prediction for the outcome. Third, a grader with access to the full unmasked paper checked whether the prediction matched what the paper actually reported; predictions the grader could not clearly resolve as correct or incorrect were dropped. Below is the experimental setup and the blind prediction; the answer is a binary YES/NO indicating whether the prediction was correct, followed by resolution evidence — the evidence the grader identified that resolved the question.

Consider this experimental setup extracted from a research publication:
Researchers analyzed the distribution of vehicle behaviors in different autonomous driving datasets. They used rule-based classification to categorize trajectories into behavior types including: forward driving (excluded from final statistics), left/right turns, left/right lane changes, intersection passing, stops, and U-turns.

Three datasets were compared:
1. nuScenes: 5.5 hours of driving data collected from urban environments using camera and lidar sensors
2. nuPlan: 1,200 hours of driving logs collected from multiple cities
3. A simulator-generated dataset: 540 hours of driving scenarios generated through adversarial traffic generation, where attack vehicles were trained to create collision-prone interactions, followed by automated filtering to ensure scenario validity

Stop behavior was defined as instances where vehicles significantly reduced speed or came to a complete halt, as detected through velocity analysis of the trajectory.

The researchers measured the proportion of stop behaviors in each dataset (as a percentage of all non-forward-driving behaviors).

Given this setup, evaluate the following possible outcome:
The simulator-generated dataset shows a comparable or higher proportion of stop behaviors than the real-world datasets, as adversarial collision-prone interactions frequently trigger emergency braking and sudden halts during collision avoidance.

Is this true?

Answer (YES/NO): NO